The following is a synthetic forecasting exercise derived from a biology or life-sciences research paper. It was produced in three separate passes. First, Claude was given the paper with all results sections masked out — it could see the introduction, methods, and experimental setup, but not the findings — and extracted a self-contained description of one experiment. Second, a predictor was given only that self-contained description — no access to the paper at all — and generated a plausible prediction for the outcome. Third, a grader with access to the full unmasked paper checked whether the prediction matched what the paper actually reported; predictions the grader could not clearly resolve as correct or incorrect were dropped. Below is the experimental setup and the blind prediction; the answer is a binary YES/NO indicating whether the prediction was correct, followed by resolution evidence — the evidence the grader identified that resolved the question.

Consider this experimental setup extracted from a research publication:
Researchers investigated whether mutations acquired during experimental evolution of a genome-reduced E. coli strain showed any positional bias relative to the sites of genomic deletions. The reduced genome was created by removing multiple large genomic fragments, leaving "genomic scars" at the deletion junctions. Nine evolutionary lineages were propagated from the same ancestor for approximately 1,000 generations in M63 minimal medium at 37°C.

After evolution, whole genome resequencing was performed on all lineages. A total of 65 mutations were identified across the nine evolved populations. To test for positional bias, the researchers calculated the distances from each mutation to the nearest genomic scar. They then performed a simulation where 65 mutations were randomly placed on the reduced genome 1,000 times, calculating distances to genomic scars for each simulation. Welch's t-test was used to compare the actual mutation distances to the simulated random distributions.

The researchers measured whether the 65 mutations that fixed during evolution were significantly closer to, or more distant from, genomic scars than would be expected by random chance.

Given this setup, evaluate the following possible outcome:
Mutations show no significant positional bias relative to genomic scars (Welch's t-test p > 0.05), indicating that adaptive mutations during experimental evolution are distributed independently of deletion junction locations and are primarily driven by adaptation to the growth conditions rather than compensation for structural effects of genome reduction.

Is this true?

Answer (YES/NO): YES